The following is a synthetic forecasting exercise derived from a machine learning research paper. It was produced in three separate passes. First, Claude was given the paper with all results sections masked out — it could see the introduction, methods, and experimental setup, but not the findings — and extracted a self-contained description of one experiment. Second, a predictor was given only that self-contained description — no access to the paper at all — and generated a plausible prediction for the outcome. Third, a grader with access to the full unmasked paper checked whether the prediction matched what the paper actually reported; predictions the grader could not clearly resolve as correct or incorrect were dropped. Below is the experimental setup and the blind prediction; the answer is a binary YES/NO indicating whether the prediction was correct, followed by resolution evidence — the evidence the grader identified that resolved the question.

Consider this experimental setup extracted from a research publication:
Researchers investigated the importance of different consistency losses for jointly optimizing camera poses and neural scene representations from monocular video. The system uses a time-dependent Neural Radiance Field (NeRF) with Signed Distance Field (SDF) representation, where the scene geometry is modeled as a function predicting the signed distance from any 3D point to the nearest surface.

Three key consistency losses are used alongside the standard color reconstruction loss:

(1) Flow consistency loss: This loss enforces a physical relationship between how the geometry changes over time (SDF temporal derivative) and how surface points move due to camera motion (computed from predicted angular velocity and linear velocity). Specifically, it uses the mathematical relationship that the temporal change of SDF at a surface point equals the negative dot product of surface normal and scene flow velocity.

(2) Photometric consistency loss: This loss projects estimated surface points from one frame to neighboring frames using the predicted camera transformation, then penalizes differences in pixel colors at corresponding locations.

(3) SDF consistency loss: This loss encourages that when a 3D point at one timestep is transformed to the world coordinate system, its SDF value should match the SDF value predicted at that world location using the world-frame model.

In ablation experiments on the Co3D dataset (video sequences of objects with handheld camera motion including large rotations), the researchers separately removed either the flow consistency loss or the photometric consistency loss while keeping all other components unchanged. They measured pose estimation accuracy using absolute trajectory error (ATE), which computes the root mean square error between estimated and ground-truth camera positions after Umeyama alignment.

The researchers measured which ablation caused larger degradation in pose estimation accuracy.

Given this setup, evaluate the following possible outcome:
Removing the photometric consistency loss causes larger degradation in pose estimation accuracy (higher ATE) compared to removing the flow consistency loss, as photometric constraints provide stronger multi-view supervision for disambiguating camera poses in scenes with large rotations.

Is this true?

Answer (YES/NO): YES